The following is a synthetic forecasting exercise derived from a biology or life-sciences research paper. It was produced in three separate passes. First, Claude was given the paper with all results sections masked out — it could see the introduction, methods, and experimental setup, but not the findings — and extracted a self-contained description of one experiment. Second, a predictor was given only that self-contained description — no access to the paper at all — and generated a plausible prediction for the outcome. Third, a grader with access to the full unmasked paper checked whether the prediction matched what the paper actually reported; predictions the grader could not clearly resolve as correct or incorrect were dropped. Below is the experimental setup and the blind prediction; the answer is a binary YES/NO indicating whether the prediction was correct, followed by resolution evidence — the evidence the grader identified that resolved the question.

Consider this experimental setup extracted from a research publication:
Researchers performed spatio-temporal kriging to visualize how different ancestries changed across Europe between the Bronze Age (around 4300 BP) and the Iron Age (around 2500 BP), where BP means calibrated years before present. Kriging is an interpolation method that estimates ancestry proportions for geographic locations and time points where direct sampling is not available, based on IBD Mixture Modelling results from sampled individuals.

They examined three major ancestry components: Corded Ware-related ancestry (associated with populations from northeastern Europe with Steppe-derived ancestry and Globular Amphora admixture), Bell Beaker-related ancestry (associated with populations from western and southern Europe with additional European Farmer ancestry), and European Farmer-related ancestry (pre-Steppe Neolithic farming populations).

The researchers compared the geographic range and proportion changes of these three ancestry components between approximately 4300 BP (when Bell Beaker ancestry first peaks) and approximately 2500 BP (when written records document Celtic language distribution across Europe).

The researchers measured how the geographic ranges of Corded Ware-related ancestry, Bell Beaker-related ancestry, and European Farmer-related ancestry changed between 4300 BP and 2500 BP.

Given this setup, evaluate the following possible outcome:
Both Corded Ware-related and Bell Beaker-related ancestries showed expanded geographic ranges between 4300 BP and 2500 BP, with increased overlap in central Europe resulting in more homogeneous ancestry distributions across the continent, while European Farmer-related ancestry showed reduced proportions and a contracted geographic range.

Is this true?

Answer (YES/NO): NO